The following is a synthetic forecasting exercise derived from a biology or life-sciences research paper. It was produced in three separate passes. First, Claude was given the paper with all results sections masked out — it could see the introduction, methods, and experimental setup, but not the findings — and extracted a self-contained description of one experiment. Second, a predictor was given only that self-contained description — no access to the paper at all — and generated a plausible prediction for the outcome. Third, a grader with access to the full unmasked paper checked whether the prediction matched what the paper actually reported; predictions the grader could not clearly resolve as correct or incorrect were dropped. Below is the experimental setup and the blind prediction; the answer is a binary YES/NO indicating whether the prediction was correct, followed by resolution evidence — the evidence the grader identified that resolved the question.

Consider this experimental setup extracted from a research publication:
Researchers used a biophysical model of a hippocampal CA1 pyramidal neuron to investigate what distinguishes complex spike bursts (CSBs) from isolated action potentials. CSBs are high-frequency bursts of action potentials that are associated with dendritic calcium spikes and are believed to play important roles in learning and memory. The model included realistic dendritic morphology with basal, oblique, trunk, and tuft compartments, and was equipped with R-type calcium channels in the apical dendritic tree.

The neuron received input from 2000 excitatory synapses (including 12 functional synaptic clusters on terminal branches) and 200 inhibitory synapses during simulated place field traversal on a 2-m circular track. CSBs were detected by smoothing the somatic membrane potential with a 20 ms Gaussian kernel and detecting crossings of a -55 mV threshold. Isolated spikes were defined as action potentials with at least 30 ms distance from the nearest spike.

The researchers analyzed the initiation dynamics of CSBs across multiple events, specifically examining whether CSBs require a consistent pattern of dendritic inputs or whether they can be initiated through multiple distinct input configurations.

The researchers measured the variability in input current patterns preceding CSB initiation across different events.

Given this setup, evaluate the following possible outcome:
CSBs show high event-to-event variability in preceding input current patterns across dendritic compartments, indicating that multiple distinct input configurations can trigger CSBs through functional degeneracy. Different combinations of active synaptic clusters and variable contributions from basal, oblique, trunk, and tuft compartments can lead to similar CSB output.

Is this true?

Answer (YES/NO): YES